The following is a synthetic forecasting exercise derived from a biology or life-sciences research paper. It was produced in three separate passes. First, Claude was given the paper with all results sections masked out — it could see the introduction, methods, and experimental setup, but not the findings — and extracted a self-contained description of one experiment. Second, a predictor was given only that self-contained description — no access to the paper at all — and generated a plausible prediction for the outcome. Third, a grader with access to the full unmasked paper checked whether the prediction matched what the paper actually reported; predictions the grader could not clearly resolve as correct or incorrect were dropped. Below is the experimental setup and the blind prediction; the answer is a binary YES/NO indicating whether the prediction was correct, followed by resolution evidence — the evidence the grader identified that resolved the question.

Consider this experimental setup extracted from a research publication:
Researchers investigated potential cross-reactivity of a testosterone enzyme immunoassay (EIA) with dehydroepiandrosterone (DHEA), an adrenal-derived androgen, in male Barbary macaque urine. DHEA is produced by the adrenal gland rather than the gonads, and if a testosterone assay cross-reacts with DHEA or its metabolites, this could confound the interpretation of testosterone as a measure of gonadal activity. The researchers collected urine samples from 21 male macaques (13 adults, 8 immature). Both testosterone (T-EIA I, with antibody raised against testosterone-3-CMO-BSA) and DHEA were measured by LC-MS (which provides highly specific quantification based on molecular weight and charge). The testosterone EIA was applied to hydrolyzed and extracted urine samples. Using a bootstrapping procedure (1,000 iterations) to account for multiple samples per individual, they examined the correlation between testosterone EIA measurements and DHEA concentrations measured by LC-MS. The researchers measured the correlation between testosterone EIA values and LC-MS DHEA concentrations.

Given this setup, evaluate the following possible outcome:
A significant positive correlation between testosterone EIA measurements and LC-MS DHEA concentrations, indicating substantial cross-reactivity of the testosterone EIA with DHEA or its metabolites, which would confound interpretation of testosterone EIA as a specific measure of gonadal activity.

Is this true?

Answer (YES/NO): NO